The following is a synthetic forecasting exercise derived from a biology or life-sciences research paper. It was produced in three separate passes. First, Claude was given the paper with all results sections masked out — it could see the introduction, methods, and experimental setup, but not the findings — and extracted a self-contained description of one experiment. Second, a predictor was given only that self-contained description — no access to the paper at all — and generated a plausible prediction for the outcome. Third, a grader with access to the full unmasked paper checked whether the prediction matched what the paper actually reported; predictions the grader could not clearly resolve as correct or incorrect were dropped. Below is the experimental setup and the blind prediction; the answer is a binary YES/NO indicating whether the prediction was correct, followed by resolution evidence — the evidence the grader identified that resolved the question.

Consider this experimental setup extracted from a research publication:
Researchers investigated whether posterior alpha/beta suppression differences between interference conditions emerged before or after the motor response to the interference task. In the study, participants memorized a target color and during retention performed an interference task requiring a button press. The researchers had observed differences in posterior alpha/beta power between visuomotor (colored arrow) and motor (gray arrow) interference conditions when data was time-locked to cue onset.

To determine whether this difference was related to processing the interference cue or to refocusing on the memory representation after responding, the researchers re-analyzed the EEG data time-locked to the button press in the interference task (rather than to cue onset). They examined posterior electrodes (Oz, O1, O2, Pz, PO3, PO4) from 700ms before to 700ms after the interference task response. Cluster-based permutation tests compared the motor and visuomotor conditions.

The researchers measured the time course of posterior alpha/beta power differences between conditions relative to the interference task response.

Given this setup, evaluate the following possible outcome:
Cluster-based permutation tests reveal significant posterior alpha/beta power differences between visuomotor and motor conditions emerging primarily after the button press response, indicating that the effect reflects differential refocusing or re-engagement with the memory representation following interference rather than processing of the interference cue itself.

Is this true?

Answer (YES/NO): YES